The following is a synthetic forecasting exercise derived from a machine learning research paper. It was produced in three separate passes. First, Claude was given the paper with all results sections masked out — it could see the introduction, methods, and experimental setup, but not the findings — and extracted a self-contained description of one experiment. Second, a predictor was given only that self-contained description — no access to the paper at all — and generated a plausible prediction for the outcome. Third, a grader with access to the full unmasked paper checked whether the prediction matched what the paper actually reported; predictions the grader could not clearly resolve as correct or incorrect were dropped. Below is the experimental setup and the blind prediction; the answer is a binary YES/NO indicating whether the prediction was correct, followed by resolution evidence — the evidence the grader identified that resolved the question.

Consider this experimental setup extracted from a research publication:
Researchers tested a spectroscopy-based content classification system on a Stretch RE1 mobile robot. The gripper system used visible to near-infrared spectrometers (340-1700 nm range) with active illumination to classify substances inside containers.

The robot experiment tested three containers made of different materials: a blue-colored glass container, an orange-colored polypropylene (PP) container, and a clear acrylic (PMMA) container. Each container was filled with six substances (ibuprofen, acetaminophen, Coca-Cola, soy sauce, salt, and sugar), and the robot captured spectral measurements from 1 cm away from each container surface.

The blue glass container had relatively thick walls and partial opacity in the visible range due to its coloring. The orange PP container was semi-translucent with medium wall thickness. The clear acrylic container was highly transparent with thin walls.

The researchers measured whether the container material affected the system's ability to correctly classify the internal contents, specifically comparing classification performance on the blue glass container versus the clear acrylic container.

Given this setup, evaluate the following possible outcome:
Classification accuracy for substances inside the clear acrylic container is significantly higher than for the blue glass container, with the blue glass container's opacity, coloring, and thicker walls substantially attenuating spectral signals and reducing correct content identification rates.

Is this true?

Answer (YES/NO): YES